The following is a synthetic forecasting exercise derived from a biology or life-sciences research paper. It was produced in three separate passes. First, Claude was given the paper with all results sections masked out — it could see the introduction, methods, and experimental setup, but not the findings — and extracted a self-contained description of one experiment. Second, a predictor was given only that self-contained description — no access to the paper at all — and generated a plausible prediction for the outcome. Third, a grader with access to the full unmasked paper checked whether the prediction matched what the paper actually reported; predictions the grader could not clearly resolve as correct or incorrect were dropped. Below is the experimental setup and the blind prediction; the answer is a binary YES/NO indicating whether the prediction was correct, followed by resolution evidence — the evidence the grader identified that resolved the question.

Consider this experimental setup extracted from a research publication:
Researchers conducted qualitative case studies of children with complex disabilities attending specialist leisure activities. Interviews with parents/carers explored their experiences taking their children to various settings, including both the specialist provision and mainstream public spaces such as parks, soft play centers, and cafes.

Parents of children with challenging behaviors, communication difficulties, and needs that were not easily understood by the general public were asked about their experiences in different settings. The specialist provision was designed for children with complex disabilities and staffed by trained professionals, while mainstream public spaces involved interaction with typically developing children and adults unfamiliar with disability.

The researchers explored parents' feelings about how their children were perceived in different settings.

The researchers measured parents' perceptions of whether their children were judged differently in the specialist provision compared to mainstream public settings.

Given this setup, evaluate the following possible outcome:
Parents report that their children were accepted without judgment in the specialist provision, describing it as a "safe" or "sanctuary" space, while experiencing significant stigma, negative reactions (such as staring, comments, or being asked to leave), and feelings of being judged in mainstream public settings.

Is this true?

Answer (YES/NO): NO